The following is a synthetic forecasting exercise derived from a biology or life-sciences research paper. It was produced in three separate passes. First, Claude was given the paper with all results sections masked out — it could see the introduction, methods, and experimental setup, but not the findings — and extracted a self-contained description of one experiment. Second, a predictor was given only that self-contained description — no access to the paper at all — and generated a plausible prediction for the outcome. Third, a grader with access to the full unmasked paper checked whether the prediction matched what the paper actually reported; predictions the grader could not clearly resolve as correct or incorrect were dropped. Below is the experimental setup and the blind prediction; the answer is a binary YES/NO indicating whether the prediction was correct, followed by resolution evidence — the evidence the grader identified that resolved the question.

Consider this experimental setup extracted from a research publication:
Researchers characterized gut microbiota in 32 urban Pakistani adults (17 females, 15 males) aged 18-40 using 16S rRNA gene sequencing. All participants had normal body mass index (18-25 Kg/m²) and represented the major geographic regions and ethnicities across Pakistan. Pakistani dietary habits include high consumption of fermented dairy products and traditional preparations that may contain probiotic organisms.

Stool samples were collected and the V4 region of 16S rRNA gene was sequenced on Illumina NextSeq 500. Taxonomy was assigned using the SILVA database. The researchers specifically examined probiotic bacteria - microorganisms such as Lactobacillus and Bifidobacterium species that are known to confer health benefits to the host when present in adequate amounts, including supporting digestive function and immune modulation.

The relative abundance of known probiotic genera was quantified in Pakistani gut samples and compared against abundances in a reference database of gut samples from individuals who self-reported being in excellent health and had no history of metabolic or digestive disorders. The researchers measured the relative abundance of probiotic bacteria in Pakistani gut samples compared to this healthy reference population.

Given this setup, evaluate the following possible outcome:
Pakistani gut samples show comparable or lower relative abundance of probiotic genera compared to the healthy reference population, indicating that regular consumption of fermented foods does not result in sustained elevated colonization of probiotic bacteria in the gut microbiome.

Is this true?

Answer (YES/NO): NO